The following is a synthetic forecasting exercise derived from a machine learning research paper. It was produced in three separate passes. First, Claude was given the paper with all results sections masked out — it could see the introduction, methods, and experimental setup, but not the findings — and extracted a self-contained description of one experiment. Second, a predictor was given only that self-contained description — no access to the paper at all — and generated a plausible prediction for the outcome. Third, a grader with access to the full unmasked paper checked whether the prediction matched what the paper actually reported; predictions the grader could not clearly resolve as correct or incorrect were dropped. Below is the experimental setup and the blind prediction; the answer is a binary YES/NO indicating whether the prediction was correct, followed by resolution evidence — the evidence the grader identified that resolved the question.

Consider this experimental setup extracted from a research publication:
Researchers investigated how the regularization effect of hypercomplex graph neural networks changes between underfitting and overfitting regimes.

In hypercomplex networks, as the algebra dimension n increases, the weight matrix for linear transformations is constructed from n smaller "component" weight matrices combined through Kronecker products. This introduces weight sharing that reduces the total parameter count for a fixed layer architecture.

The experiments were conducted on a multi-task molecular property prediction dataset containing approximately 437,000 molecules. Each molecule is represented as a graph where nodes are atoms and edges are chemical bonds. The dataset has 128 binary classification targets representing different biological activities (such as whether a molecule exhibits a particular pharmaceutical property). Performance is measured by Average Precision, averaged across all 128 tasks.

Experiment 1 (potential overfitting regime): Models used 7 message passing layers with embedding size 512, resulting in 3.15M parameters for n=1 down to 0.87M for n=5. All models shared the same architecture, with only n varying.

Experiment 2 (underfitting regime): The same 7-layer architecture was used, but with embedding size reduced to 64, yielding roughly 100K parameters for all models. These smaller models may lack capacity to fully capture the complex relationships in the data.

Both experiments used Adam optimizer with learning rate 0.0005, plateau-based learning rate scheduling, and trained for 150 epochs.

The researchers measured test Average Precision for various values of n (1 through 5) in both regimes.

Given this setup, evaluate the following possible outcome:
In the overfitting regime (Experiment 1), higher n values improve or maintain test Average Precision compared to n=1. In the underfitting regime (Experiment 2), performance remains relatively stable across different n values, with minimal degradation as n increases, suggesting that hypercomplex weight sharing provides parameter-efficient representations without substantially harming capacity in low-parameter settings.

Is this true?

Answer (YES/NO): NO